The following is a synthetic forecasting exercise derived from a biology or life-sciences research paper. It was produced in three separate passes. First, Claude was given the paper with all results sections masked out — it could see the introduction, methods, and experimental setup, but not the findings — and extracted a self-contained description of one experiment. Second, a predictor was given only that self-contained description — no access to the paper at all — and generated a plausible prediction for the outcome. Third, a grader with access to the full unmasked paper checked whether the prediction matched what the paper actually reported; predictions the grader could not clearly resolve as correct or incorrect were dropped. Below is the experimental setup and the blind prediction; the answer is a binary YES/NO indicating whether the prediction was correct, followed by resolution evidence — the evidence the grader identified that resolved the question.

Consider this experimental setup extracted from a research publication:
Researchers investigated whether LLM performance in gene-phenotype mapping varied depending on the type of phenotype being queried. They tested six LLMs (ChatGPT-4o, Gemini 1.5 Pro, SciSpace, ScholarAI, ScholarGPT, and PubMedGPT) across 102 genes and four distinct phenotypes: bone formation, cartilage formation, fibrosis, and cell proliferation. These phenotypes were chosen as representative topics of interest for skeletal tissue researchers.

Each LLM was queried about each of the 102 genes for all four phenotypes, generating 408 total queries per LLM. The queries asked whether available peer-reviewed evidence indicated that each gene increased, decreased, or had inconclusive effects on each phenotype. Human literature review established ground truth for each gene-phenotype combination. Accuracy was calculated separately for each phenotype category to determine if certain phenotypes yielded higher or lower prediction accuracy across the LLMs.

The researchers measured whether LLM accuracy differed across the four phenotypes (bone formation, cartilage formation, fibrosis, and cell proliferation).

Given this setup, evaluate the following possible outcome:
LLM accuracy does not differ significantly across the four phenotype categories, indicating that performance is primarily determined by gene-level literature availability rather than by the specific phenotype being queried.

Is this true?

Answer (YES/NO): NO